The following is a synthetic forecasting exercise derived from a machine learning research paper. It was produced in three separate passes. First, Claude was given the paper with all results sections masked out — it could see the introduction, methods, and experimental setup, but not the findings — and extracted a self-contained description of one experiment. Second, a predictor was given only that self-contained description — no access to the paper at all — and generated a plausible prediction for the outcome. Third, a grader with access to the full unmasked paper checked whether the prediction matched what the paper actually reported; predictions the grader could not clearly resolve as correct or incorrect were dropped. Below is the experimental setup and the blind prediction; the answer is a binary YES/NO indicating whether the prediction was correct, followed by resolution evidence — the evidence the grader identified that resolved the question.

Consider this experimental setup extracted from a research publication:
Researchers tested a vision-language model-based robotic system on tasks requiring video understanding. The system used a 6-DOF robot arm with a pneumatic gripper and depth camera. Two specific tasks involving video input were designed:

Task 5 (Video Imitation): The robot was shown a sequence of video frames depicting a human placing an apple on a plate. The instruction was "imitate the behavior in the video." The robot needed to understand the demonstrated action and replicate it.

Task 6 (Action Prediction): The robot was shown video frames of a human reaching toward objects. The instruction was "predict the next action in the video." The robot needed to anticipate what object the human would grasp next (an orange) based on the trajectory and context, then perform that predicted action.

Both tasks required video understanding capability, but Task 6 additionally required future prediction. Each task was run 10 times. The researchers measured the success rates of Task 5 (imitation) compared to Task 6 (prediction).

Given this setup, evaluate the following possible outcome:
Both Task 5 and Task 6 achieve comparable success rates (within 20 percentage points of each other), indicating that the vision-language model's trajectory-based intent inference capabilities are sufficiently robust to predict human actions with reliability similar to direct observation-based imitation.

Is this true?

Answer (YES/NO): NO